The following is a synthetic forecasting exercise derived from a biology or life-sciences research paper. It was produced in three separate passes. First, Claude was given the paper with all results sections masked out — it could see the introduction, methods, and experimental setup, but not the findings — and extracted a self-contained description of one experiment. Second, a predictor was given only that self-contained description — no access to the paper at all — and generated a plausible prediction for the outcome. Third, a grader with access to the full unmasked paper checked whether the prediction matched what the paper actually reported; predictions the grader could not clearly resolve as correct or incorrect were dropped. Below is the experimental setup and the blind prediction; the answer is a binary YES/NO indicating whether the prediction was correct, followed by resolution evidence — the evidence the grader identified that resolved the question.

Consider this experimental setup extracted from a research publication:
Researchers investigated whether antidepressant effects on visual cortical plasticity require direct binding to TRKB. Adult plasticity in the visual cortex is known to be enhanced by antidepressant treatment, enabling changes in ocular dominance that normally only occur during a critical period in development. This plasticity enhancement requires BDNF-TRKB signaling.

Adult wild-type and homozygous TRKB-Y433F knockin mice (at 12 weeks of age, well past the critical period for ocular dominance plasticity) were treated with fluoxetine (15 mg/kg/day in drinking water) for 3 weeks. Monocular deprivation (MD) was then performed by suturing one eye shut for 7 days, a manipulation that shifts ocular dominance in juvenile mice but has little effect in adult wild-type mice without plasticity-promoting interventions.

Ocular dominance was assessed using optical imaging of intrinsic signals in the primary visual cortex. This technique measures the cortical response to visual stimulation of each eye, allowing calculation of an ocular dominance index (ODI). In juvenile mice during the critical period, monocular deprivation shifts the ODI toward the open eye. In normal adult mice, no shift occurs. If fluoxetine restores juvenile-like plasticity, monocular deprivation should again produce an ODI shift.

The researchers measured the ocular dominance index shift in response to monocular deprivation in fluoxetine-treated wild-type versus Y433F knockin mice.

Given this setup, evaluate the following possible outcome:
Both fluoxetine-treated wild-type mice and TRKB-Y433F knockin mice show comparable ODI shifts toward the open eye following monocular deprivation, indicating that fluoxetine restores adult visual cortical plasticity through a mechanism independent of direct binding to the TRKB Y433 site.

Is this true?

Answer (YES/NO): NO